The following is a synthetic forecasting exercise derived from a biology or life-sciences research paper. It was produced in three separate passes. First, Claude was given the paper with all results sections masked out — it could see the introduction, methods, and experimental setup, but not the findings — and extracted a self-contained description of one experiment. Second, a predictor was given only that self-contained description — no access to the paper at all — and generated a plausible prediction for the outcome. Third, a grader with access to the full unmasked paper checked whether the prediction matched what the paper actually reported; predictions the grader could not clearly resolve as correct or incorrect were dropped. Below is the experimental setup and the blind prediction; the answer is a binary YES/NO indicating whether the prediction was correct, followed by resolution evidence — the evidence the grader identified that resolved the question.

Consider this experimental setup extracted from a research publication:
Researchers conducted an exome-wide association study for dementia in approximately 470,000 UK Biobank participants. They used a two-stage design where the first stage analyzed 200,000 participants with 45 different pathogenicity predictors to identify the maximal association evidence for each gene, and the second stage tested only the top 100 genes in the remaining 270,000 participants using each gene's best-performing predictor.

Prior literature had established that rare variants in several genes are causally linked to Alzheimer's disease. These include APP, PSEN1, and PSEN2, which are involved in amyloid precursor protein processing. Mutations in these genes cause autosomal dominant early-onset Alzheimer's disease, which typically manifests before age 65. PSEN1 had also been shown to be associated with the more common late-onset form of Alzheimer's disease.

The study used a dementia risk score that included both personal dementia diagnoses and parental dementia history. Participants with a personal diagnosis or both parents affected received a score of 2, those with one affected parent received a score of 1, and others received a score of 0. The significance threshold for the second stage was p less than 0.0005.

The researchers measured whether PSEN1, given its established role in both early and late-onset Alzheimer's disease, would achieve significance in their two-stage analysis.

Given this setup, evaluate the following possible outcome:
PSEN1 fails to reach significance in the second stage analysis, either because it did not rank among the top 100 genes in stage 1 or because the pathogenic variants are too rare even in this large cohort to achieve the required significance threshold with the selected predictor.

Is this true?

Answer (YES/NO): YES